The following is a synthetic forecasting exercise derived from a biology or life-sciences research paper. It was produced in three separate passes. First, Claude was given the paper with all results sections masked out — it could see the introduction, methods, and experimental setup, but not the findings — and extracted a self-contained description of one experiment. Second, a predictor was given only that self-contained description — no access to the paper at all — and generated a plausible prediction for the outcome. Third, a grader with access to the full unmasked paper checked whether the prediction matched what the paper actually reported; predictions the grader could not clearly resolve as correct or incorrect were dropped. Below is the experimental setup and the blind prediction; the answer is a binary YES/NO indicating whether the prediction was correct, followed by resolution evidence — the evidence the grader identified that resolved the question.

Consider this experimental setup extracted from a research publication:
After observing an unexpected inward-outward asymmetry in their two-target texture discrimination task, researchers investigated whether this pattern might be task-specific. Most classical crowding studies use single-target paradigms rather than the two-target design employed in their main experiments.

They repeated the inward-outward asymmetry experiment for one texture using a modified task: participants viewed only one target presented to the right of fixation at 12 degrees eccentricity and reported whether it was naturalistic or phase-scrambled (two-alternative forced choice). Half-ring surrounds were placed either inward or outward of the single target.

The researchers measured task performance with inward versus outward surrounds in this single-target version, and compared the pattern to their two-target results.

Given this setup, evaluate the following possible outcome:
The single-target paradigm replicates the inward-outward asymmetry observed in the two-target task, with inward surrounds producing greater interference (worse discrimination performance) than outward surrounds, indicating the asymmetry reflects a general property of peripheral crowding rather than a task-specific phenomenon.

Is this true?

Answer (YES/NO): NO